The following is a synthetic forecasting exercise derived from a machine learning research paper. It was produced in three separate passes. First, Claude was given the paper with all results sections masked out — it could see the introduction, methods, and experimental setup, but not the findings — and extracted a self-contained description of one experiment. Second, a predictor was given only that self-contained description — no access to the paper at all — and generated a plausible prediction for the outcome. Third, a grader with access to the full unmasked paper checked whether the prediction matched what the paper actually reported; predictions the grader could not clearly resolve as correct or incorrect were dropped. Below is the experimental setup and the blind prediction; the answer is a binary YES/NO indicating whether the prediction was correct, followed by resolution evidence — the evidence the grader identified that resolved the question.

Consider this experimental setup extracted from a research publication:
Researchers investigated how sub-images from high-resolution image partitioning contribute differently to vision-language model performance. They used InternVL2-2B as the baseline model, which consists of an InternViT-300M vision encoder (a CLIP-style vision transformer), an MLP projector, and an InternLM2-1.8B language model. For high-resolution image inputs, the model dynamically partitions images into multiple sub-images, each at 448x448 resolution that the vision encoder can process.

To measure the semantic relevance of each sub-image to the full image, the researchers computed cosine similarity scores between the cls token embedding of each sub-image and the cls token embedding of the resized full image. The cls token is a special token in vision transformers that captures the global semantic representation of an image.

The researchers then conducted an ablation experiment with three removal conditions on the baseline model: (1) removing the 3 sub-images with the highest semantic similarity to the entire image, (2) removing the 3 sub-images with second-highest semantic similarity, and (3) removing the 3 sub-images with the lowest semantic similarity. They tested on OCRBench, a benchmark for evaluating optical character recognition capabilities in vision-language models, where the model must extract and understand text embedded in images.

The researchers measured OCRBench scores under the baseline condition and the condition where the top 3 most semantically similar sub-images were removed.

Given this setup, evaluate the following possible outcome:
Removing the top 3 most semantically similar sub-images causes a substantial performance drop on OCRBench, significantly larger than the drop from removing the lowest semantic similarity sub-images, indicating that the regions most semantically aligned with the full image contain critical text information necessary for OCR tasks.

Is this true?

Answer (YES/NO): YES